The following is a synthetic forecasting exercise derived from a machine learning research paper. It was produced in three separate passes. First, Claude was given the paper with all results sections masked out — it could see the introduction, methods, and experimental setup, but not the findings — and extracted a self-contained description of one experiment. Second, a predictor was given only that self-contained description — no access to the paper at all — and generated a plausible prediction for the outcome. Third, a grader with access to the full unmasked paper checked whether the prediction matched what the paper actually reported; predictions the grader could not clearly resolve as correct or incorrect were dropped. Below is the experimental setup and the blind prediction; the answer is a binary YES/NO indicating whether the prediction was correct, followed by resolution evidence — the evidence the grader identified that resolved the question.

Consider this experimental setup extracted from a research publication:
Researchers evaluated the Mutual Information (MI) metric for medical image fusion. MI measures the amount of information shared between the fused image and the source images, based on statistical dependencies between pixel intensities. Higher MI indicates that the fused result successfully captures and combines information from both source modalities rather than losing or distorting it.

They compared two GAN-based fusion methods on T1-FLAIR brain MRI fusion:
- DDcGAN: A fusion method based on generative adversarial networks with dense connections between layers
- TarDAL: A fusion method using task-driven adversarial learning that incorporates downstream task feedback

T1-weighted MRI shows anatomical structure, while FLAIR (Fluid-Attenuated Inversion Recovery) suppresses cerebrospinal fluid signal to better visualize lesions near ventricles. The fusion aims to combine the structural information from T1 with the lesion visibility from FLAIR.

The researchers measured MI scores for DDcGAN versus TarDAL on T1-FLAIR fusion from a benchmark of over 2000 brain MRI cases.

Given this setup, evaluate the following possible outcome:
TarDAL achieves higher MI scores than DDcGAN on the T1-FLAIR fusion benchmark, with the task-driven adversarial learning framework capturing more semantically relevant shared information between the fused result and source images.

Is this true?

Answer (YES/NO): NO